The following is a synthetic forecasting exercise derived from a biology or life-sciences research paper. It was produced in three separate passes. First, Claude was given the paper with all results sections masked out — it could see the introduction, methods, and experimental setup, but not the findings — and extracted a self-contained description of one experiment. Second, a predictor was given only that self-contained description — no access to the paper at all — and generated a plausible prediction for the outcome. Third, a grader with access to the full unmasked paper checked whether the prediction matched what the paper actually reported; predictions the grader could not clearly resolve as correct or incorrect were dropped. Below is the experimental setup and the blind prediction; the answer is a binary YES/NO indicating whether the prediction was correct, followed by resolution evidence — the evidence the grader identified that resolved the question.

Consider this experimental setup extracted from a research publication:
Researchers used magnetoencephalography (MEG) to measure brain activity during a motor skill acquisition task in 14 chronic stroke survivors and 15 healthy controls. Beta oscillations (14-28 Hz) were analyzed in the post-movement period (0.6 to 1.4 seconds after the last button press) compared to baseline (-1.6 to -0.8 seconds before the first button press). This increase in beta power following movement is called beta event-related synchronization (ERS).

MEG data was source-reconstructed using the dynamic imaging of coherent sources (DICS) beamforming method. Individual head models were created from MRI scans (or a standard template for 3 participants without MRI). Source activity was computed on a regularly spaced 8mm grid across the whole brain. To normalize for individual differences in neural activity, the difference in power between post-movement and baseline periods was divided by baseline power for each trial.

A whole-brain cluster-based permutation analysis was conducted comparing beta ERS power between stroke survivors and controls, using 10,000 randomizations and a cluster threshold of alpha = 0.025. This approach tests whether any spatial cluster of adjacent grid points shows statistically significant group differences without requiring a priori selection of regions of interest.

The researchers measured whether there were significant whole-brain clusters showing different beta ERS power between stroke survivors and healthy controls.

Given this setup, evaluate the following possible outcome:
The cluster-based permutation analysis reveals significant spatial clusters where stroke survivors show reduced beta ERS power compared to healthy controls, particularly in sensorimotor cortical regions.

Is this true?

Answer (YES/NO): NO